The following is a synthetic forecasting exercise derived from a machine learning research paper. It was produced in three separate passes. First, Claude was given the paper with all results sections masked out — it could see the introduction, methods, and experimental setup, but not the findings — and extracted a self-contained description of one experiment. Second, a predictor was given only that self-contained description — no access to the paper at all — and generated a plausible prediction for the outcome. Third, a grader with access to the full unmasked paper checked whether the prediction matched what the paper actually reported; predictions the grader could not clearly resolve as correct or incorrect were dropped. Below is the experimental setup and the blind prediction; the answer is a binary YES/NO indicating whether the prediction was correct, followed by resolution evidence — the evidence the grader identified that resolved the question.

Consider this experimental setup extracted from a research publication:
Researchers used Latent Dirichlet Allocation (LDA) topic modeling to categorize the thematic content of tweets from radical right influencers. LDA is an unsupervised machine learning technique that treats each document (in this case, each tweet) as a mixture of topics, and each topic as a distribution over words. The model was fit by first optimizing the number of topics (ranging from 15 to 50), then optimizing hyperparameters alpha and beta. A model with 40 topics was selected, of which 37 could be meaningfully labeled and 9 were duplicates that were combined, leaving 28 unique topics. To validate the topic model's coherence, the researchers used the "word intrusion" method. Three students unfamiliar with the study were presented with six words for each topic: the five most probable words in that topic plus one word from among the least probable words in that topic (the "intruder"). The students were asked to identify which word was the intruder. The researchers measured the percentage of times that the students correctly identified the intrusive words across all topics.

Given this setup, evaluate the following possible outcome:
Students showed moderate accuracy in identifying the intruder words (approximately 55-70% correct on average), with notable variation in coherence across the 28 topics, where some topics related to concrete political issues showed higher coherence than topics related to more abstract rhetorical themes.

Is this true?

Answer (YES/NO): NO